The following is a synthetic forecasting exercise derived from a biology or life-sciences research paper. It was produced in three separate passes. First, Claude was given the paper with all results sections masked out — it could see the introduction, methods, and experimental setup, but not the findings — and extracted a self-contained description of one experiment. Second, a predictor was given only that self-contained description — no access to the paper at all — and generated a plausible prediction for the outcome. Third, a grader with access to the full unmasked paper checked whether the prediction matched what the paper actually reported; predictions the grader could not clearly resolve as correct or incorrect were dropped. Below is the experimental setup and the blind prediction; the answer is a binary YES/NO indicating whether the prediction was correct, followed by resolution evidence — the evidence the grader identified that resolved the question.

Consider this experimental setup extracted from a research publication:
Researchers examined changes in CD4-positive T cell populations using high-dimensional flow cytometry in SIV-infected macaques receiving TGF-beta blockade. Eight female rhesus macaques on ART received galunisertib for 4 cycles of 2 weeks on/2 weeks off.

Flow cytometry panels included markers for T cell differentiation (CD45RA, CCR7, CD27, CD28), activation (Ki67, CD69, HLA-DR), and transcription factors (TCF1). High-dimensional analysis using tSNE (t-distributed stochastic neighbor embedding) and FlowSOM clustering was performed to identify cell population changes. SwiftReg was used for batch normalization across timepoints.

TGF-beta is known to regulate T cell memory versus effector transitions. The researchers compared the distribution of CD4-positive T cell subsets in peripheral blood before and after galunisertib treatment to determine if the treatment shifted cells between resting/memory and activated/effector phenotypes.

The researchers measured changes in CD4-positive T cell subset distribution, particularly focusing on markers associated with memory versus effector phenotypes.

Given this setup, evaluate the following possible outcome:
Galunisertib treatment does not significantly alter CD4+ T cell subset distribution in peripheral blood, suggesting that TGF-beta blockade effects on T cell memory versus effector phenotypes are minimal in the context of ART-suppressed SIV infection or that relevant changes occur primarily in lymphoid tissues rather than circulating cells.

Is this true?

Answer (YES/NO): NO